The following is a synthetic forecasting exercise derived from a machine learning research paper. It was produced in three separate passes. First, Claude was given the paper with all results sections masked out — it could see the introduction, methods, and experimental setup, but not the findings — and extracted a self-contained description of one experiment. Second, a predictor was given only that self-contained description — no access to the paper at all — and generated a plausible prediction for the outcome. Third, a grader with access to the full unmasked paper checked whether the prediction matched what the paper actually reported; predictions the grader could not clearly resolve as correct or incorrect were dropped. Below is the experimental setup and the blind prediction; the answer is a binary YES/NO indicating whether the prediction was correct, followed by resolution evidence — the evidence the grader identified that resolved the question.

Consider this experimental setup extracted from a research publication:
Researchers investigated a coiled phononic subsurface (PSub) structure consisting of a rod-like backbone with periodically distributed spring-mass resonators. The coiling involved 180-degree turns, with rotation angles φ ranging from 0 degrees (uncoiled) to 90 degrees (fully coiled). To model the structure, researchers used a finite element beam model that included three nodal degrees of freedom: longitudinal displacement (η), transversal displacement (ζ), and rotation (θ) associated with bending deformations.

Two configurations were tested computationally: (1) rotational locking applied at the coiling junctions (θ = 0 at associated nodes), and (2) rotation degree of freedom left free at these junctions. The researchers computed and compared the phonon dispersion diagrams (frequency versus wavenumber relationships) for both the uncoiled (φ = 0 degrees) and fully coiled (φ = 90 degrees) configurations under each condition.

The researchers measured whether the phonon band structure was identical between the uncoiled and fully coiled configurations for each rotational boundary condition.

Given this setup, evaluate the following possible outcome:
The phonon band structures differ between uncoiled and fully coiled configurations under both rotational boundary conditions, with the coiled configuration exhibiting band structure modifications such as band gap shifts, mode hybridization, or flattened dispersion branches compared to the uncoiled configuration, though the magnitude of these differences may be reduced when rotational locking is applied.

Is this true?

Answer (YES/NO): NO